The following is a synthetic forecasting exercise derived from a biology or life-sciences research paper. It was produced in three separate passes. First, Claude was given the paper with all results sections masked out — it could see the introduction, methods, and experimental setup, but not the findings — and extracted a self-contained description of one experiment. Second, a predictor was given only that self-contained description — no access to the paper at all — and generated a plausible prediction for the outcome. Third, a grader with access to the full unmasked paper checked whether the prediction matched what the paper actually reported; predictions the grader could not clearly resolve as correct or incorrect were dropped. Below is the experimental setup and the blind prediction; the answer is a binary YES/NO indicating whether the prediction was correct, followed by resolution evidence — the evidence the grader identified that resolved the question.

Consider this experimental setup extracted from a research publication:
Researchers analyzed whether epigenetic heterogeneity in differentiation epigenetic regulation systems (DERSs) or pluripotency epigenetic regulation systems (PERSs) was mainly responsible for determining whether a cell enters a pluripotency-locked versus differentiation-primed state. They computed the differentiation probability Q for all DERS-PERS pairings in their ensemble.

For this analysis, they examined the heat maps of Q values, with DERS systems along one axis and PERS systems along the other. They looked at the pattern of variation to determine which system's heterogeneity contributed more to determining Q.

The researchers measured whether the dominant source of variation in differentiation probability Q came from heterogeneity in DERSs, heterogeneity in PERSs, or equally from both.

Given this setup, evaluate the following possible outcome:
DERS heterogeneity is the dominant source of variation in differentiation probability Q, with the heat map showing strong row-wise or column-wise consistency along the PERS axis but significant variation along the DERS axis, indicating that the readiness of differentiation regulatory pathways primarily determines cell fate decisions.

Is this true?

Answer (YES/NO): YES